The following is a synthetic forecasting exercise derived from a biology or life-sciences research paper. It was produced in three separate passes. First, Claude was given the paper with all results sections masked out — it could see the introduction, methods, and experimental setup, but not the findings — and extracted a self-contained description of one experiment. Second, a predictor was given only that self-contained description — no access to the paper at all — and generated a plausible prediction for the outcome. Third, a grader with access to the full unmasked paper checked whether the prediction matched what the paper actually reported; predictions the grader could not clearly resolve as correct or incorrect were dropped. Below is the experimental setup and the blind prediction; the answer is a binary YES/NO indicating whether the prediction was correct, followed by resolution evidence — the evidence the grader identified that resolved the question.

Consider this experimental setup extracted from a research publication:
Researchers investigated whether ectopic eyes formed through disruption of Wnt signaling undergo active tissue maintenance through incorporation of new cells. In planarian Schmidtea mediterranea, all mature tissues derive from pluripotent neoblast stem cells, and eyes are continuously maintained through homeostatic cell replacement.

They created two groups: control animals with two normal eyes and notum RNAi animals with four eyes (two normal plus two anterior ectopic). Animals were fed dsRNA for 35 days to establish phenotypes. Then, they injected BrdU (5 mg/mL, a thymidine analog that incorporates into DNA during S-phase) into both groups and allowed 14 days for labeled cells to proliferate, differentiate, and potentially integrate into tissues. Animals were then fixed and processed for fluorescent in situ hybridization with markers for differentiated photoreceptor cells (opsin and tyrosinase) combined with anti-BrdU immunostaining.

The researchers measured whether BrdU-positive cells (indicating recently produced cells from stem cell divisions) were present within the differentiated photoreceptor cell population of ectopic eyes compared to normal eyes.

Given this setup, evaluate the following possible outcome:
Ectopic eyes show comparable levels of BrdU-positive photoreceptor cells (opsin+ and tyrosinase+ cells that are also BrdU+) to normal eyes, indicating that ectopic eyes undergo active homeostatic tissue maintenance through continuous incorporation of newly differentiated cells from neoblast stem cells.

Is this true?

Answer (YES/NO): YES